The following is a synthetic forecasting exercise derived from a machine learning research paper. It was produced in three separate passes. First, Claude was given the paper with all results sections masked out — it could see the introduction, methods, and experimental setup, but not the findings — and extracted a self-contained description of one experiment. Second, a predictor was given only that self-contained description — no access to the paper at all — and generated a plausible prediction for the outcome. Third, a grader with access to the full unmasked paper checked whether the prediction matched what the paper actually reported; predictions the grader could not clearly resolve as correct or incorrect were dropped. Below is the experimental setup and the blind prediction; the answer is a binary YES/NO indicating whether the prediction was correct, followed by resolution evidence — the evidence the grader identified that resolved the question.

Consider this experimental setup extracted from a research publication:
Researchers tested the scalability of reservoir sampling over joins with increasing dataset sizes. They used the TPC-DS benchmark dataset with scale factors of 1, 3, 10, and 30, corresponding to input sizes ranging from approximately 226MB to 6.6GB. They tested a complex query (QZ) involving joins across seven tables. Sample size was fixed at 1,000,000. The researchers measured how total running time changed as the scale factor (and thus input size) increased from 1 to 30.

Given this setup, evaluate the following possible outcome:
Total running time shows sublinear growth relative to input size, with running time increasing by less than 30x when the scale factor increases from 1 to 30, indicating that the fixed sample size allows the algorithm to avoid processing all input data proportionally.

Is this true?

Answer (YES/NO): NO